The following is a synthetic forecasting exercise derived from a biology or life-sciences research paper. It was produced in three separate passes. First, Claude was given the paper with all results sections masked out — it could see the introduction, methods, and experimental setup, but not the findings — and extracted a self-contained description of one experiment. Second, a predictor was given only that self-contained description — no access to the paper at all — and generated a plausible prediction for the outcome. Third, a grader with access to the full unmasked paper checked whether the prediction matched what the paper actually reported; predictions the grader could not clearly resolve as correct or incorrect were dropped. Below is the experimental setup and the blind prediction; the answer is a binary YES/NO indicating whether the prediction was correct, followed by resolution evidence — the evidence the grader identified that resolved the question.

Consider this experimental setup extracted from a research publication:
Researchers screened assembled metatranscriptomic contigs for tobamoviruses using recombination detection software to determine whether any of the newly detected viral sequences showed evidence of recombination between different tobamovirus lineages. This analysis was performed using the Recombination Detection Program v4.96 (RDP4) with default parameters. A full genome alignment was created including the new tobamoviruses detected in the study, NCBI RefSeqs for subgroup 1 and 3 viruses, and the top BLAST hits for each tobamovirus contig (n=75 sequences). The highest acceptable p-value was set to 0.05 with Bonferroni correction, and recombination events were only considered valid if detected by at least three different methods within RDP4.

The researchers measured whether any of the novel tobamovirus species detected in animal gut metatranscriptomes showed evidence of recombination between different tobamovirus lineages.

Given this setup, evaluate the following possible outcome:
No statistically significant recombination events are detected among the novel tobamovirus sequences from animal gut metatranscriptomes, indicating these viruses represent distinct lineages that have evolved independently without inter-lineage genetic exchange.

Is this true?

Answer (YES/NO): YES